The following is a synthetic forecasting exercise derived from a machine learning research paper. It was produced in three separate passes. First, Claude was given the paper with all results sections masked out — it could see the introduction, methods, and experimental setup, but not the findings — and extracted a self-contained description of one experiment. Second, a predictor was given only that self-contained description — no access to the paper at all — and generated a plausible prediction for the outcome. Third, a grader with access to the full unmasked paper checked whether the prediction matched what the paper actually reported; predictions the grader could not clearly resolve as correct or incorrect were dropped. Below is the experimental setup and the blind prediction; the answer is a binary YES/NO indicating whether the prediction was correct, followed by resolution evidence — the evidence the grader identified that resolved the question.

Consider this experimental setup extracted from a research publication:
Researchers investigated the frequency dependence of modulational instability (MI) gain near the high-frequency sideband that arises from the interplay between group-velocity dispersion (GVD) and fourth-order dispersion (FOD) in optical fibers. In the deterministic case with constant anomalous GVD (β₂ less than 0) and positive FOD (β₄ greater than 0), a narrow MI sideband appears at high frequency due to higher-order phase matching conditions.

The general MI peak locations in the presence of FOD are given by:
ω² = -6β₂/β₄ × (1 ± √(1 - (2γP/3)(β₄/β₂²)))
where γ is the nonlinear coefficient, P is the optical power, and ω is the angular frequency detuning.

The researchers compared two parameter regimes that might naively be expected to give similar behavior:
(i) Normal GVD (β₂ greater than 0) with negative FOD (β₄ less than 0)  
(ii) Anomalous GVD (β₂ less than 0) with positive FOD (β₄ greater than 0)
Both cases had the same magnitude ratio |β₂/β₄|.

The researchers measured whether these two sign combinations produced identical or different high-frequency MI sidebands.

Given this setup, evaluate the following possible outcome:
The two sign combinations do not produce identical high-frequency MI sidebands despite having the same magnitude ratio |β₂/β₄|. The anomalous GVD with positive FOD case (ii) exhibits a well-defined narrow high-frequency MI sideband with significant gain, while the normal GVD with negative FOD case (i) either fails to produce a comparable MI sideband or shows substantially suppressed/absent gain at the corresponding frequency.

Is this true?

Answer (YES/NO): NO